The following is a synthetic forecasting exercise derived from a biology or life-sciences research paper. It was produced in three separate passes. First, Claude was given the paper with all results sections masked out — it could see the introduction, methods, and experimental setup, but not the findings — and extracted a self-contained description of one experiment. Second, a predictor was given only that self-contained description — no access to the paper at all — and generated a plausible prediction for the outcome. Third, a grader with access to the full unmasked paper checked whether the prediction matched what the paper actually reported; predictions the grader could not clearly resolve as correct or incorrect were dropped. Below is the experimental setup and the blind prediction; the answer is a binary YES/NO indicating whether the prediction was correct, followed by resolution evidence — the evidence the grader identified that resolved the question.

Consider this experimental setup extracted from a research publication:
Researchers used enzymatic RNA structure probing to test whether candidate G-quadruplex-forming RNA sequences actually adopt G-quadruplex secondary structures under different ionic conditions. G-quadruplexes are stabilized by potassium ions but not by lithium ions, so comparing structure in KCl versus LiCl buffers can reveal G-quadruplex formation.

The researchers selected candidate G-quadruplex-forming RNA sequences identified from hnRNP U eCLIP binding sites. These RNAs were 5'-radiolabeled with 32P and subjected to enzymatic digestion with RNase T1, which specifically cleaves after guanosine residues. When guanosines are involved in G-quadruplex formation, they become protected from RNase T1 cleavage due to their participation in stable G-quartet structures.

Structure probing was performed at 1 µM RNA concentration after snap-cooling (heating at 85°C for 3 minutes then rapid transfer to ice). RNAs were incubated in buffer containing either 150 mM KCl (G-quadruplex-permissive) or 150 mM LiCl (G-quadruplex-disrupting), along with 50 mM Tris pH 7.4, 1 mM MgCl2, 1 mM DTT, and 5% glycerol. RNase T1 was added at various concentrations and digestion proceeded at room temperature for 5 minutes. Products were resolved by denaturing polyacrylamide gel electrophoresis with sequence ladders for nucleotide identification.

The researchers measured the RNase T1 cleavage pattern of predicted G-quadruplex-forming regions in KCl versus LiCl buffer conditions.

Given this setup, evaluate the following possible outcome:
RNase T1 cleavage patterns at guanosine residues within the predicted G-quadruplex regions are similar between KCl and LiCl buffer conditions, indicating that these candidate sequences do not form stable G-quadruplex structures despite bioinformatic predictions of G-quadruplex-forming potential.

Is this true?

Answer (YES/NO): YES